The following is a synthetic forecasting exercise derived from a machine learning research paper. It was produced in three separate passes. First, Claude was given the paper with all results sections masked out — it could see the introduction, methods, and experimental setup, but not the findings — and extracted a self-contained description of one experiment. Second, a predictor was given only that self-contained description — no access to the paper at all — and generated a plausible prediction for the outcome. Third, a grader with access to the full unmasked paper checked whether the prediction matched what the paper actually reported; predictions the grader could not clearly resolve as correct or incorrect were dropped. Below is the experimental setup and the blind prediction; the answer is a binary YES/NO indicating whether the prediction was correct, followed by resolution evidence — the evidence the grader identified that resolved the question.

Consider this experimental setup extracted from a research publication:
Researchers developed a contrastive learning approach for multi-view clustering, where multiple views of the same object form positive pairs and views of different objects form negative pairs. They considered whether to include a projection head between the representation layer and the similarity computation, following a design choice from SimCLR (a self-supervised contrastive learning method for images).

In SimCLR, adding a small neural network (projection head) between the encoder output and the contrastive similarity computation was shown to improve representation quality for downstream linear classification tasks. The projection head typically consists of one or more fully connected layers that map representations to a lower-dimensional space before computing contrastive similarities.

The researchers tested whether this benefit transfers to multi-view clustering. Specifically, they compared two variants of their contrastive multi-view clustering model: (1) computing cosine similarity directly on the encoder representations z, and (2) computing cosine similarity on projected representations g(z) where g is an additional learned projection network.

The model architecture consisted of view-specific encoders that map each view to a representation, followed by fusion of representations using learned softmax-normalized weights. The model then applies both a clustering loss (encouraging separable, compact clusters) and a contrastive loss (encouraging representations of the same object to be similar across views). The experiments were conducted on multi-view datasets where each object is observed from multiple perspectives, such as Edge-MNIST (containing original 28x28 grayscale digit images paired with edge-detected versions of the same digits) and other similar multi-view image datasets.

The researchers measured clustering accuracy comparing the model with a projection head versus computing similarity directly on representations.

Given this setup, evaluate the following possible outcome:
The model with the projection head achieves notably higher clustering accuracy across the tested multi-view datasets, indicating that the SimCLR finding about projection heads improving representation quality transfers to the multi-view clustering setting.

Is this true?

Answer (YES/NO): NO